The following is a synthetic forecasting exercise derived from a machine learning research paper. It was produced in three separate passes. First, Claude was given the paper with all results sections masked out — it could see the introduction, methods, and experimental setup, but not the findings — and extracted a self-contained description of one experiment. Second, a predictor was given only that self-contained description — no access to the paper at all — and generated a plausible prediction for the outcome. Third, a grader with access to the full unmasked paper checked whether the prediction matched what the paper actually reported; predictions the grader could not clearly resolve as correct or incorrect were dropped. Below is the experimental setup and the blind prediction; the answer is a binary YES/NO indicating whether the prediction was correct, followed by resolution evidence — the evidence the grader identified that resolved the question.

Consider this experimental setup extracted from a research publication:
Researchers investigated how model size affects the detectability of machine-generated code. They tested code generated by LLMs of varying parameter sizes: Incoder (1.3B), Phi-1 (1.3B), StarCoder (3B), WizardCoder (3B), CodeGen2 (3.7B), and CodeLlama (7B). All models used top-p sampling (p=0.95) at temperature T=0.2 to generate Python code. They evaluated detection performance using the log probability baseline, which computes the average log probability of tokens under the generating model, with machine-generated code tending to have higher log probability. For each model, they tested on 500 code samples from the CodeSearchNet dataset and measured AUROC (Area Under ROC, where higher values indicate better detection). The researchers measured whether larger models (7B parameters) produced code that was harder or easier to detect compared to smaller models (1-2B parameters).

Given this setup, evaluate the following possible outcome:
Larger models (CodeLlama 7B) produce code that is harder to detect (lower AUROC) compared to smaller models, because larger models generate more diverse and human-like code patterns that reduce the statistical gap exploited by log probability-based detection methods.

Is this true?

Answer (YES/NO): NO